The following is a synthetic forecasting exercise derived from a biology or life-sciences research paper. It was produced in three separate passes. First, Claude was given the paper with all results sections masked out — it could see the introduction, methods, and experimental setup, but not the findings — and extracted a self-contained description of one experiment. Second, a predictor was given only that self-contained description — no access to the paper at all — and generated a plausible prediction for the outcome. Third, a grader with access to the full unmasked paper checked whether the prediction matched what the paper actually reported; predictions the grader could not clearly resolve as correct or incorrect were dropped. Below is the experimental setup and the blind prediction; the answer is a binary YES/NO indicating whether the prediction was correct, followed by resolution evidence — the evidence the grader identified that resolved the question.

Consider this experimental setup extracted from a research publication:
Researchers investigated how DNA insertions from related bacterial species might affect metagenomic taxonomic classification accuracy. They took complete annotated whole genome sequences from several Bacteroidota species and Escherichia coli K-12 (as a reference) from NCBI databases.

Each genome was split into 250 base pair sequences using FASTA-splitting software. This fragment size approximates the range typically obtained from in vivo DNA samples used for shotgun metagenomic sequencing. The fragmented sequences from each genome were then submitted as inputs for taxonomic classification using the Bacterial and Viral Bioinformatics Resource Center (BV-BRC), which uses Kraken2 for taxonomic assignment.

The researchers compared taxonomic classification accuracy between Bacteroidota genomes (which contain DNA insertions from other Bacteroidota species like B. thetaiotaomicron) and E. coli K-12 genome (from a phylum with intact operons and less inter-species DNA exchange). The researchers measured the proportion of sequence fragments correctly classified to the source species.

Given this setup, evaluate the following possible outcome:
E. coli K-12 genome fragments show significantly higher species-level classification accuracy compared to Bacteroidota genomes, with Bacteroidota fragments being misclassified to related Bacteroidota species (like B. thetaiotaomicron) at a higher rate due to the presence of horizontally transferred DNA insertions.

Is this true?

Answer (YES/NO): NO